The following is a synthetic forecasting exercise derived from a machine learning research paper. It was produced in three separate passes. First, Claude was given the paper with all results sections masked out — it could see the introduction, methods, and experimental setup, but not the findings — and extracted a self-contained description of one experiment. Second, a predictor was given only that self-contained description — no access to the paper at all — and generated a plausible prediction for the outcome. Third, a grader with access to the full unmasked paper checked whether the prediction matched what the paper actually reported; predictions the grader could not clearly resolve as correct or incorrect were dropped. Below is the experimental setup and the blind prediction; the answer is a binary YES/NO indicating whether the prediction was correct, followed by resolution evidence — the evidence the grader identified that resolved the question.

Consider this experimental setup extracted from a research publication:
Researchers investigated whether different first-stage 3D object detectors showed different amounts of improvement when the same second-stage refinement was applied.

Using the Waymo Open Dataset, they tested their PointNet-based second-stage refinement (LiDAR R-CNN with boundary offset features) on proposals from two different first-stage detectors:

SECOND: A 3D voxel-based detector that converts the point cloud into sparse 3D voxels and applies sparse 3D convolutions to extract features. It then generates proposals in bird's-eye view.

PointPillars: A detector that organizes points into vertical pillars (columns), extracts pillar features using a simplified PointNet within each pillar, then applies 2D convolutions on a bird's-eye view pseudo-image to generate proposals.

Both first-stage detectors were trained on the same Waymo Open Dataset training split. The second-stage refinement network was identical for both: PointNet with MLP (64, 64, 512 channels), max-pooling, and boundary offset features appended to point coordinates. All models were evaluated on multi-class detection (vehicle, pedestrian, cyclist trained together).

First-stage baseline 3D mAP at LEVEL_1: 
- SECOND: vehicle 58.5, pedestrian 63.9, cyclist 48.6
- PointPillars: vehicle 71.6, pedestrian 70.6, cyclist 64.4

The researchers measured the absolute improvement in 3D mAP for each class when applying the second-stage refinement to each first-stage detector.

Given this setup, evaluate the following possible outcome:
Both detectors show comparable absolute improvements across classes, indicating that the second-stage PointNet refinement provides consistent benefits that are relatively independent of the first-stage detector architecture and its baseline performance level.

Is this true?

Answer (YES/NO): NO